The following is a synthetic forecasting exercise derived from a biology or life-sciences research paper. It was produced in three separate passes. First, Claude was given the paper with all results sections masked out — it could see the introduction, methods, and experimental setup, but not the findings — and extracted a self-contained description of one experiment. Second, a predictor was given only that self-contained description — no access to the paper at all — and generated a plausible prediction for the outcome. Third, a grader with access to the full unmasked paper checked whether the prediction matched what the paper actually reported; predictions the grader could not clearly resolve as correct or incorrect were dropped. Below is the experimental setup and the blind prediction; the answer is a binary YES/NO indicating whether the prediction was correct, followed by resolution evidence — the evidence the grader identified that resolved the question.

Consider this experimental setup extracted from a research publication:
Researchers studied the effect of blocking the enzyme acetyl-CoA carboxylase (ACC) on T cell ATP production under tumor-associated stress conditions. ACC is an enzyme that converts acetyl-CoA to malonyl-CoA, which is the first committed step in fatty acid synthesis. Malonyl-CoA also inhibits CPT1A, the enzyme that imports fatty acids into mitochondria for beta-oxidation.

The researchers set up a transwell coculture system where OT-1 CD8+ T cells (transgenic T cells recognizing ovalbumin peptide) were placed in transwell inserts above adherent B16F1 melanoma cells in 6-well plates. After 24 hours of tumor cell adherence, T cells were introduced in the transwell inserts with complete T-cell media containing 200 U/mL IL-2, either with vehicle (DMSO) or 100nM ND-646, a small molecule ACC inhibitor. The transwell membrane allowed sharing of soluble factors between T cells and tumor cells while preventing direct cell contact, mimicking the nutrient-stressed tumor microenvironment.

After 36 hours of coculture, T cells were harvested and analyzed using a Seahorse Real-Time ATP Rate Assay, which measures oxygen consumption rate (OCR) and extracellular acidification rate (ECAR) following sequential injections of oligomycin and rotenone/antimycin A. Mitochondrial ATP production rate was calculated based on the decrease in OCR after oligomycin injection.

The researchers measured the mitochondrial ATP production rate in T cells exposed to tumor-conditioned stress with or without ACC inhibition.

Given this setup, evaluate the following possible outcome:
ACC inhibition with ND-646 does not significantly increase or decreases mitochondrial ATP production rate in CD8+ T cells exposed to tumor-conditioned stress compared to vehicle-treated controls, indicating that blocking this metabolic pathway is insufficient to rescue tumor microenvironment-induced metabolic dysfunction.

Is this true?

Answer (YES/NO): NO